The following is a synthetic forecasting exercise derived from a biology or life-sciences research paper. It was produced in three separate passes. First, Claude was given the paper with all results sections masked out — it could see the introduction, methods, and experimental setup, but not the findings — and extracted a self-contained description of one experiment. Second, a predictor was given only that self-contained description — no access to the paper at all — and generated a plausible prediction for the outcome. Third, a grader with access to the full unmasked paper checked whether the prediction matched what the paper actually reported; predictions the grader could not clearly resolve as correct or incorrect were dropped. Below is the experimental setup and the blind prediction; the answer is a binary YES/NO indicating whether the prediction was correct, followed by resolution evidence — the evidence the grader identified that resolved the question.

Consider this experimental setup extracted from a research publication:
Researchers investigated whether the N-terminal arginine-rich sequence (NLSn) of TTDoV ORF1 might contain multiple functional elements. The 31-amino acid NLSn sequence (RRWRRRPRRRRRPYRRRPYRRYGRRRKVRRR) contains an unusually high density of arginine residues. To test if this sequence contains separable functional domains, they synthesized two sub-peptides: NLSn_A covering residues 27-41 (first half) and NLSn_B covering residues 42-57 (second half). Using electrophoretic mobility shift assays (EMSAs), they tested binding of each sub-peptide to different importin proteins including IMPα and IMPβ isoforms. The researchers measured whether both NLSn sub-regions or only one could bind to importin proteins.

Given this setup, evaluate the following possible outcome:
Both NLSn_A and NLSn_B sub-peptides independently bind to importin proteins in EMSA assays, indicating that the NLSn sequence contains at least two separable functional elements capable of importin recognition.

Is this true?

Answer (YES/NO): YES